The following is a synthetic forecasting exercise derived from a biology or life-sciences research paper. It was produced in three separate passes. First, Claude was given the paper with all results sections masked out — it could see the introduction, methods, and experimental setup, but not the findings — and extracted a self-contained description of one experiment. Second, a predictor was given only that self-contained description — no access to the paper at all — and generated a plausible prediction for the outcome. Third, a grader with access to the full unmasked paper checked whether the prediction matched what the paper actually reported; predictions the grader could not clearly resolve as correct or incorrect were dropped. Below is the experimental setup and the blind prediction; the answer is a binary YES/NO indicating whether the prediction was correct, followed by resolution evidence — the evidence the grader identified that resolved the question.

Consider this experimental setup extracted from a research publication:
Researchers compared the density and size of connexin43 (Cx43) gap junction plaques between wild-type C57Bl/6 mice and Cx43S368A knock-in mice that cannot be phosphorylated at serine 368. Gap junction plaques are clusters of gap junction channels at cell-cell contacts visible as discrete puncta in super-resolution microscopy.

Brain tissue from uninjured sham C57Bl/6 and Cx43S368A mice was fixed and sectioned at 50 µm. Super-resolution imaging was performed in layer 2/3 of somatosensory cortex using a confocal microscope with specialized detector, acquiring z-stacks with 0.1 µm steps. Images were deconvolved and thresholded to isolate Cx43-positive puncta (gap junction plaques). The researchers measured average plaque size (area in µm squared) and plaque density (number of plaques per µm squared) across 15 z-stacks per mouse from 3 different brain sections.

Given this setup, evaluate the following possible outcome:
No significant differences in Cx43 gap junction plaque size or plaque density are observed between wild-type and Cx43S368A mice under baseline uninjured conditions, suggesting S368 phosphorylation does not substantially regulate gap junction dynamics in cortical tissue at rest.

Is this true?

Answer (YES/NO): NO